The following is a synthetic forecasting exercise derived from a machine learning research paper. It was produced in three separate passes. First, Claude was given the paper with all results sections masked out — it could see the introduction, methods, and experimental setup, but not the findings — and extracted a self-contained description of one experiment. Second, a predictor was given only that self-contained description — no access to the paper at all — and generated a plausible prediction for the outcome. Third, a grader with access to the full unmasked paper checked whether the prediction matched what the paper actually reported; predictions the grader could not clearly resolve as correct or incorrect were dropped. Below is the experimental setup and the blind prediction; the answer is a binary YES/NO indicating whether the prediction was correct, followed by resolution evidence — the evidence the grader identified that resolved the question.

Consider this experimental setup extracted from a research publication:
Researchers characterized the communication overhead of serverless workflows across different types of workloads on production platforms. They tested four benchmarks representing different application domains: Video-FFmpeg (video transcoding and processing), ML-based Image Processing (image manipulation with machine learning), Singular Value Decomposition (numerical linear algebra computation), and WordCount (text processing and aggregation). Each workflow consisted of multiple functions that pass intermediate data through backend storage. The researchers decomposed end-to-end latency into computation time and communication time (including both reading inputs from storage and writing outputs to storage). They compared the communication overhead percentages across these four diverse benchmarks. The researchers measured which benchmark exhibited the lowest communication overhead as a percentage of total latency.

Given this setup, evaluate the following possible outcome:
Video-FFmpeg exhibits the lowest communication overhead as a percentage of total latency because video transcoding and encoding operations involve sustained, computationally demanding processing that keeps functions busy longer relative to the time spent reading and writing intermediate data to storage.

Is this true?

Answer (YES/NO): YES